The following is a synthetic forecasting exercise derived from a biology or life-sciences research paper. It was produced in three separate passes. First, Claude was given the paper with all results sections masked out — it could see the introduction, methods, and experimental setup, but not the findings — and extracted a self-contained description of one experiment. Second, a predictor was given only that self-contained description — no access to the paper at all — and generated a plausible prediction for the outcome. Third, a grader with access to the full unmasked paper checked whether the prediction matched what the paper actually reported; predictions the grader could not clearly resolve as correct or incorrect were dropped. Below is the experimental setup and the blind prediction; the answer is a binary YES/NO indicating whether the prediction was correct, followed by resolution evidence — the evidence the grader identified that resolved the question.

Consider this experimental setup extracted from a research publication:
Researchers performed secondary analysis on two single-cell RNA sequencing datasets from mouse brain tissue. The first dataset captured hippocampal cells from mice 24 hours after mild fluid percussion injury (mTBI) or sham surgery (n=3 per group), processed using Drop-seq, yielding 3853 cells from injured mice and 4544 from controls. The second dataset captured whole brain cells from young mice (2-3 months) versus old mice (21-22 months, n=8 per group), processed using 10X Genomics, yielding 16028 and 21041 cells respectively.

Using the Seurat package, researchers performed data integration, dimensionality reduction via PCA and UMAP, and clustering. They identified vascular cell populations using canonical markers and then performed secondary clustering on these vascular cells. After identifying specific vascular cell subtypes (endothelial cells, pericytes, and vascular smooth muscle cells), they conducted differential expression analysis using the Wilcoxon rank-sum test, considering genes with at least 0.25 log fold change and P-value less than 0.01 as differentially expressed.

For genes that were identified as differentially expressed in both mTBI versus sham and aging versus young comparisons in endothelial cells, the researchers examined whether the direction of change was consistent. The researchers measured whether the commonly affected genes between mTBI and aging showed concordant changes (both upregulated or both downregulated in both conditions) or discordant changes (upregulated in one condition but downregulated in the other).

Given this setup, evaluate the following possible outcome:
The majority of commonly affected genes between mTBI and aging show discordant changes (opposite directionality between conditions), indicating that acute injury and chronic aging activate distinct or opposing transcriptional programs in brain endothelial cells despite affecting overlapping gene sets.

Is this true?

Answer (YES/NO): NO